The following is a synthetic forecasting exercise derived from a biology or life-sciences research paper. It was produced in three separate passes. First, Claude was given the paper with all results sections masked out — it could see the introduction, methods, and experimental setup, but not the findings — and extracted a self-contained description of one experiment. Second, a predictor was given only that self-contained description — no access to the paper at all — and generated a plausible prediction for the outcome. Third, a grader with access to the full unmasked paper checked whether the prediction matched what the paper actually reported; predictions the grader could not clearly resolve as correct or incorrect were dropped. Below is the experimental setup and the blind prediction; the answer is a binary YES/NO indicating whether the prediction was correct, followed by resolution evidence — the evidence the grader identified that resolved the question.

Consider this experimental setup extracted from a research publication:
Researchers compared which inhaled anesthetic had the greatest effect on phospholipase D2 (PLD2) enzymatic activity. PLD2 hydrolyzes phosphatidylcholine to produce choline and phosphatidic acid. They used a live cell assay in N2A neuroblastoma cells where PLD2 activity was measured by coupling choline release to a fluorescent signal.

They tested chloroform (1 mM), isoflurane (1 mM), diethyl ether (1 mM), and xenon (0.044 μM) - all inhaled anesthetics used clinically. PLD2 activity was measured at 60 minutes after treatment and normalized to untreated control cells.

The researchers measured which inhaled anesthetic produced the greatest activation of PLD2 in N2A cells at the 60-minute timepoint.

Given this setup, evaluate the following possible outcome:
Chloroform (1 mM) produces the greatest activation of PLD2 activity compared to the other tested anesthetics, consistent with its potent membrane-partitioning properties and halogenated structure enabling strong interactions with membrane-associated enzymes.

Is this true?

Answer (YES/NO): NO